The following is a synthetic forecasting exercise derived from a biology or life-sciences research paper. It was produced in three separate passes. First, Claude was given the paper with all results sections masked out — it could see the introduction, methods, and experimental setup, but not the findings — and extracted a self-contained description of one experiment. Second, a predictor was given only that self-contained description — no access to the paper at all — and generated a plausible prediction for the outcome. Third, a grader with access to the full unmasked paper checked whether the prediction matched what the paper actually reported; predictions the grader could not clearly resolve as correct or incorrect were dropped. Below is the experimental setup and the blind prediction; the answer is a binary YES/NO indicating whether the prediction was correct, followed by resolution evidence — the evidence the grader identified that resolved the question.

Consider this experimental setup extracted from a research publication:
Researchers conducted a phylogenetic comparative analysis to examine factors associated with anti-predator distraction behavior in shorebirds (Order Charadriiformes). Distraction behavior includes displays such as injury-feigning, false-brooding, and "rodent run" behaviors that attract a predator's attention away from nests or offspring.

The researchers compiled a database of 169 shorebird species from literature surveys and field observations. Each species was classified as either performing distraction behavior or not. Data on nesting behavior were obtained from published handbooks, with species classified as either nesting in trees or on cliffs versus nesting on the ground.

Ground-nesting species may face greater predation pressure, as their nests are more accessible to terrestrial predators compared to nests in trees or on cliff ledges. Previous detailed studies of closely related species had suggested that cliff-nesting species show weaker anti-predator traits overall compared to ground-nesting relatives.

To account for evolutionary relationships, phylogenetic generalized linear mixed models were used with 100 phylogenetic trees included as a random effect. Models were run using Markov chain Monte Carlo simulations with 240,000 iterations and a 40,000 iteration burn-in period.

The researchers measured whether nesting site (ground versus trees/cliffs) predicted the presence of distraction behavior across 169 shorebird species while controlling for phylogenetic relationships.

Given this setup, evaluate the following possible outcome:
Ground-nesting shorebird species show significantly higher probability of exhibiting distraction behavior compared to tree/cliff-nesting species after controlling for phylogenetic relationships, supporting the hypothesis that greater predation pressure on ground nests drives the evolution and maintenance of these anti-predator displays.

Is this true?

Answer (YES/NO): NO